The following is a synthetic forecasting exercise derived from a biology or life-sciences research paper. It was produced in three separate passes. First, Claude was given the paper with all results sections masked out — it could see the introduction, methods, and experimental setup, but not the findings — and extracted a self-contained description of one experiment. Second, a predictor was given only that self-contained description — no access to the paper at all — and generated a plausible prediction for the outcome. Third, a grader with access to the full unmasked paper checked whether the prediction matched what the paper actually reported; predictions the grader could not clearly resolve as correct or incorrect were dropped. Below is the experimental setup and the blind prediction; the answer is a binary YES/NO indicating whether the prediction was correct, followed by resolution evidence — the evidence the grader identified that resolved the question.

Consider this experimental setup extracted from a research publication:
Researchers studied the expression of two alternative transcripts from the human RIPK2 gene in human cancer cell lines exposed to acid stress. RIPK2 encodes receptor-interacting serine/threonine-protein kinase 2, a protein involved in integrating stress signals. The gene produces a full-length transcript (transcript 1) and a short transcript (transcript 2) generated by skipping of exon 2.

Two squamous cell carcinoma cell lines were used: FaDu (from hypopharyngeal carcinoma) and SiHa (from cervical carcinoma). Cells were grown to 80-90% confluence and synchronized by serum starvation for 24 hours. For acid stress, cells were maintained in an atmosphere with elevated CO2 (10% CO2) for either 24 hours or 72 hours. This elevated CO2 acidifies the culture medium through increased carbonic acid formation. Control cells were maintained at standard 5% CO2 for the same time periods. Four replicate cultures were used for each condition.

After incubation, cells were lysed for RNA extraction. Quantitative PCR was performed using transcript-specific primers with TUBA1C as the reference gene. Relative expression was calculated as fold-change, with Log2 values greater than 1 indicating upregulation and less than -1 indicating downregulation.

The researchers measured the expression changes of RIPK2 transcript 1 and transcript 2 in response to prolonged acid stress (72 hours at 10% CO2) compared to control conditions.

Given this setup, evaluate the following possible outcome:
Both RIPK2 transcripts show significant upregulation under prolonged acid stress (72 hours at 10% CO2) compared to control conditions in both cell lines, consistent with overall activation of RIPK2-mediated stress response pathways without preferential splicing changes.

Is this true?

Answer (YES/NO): NO